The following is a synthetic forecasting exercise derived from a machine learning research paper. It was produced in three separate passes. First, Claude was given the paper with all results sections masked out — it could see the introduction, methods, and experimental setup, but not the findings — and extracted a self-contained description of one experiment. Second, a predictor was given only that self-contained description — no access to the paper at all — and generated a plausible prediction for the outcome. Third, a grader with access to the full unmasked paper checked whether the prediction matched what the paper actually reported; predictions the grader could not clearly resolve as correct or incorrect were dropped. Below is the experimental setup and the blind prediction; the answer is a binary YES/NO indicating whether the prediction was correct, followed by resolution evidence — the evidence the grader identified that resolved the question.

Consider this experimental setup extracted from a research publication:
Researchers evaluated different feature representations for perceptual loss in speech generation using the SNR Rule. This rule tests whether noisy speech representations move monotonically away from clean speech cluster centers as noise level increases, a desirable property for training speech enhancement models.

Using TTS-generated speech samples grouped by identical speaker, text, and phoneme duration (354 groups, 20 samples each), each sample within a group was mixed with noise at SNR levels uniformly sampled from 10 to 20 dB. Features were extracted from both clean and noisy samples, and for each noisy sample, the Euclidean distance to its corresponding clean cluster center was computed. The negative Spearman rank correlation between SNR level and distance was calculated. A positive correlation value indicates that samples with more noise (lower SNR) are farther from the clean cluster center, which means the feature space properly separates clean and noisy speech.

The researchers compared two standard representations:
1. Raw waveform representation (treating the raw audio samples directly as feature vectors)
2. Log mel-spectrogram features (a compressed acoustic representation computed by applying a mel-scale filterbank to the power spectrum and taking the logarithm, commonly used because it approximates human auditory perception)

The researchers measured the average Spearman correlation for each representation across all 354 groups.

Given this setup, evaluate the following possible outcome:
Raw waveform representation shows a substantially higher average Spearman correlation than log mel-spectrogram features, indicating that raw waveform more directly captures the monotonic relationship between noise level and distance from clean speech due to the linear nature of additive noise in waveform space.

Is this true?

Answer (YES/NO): YES